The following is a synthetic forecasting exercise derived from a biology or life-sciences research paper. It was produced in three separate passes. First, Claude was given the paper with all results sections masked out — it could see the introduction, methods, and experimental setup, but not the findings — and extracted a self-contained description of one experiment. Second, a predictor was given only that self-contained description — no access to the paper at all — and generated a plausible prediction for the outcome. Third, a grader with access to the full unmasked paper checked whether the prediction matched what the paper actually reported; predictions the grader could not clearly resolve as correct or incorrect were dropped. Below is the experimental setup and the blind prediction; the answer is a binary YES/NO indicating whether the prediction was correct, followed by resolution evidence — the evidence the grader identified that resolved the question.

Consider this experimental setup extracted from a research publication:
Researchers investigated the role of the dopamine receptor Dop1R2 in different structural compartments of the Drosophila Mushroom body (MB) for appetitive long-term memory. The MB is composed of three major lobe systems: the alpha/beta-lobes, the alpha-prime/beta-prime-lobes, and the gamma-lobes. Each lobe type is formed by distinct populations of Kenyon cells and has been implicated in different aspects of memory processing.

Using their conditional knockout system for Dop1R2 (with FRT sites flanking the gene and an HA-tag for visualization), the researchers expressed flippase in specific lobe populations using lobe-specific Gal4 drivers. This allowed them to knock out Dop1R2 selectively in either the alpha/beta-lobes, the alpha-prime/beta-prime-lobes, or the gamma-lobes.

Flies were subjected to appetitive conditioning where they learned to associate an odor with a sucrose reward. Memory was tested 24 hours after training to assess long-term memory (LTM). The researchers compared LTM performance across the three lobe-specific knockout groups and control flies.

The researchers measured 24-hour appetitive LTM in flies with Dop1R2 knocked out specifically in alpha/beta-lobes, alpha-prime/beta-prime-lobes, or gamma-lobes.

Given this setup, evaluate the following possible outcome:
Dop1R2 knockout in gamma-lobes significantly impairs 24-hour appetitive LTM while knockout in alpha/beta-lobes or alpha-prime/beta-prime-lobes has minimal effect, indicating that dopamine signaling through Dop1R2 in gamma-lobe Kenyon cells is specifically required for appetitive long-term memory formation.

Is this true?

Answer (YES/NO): NO